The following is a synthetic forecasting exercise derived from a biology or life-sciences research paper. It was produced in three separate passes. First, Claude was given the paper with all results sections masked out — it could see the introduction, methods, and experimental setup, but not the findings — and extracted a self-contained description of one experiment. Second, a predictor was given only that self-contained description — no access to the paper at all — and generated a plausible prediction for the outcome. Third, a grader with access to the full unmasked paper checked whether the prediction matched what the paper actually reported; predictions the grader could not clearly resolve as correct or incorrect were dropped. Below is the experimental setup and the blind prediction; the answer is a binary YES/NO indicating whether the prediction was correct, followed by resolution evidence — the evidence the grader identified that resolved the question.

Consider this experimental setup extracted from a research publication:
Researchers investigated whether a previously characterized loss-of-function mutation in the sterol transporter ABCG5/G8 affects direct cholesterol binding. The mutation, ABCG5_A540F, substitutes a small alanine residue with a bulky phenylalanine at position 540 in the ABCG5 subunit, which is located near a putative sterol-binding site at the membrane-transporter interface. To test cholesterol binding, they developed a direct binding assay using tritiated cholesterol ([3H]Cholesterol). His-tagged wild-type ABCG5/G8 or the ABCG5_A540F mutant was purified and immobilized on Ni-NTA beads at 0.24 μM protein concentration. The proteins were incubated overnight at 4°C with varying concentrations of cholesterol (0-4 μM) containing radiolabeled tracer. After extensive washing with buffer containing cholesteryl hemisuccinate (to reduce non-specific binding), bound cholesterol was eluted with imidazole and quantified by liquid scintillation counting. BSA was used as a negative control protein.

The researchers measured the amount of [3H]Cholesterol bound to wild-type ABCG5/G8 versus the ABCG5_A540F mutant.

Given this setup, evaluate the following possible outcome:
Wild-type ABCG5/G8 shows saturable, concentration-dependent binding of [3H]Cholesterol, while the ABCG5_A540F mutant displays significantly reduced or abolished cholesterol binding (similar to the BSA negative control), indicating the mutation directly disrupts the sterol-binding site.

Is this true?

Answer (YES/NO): NO